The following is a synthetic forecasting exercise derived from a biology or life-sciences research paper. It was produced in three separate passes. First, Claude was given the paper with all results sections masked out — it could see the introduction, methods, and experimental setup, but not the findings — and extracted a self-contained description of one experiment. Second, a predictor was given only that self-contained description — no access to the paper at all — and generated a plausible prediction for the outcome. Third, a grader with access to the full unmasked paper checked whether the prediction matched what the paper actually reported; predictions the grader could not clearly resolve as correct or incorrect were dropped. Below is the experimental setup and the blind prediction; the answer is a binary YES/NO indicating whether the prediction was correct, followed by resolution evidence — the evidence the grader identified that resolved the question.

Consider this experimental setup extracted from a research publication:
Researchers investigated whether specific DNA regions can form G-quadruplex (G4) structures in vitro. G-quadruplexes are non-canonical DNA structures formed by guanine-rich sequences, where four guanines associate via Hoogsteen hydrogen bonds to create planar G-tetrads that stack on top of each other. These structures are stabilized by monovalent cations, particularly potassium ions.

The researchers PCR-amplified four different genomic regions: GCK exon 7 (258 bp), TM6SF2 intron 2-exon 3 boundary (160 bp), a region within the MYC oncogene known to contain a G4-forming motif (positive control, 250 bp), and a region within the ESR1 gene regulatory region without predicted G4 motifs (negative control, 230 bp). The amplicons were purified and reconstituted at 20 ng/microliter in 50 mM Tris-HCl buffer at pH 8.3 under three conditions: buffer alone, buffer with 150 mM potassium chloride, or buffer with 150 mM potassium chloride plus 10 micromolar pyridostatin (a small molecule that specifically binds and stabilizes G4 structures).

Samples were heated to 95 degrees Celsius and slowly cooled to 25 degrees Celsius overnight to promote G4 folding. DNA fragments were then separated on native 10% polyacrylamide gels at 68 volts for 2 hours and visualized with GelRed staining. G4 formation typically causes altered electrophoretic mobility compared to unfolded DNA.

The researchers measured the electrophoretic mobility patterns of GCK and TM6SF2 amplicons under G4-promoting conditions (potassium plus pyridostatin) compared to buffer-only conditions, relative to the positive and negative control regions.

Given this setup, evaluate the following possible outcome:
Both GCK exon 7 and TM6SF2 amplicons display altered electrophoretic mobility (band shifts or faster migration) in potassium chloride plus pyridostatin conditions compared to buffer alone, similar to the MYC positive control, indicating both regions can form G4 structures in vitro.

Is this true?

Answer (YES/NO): YES